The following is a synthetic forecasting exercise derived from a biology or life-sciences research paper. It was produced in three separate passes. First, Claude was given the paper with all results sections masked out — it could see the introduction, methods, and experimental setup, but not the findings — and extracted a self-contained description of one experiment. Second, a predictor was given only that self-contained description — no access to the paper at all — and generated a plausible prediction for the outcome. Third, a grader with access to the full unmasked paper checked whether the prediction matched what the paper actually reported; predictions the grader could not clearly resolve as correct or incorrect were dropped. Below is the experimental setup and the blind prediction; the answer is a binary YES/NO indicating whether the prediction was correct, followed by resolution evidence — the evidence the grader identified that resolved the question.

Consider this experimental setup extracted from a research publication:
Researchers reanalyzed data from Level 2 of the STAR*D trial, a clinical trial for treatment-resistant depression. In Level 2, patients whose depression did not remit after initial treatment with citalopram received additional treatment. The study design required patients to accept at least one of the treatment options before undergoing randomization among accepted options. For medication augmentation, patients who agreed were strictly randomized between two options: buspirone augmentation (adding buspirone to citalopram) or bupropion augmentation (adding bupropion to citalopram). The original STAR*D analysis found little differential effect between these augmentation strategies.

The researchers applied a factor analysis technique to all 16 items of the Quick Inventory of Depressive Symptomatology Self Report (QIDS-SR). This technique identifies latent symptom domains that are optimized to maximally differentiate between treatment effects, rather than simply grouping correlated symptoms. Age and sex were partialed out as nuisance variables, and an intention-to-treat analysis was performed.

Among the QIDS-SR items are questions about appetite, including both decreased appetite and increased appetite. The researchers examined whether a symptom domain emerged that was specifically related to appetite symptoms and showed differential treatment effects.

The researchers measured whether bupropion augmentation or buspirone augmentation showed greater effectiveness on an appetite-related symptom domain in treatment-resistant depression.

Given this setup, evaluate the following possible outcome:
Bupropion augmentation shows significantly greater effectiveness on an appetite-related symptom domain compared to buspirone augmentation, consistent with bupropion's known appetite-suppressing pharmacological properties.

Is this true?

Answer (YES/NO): YES